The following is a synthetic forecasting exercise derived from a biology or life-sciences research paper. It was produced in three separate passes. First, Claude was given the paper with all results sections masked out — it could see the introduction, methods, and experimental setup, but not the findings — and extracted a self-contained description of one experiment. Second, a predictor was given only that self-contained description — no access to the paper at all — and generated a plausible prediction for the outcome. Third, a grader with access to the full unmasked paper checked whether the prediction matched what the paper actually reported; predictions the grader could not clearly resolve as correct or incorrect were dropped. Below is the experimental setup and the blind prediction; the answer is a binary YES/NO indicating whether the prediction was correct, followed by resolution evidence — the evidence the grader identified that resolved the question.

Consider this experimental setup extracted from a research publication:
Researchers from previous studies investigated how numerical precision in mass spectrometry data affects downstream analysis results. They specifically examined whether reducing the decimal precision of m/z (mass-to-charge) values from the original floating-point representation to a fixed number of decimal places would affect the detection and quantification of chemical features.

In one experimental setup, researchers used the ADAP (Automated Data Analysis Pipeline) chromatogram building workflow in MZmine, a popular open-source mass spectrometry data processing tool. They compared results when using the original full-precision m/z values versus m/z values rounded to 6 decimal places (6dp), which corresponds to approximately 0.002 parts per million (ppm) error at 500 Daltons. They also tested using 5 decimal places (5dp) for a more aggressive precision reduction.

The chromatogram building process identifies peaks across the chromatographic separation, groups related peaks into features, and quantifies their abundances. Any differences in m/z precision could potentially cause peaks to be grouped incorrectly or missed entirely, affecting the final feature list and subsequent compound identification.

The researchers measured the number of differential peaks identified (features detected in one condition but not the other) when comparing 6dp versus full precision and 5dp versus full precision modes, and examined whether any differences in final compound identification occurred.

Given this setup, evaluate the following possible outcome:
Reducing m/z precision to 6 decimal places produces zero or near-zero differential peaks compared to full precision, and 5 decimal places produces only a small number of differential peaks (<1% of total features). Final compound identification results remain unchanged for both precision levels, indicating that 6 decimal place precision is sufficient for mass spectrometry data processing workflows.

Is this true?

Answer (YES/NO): NO